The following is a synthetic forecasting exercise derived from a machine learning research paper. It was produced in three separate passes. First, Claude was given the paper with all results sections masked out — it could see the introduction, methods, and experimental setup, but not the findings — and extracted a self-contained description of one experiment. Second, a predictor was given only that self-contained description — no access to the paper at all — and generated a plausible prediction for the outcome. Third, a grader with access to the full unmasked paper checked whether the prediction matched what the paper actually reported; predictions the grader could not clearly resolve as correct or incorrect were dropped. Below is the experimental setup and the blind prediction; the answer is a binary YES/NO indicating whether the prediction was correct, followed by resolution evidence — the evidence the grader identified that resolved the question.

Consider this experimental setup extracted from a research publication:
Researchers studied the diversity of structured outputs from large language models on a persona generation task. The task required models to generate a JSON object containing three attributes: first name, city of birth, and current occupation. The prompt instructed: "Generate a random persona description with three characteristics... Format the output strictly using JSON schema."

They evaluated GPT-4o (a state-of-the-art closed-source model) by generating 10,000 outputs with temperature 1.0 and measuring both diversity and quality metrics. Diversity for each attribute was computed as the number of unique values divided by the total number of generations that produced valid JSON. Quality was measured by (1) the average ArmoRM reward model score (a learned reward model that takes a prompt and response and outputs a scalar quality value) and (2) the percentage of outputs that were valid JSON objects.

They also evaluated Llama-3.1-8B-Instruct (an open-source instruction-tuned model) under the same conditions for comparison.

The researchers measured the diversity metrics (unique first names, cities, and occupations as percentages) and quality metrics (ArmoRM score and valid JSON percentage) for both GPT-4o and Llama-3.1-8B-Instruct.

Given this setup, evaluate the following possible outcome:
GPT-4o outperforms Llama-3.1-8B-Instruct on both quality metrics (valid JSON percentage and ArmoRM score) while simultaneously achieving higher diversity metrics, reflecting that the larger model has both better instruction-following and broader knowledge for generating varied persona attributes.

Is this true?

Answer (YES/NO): NO